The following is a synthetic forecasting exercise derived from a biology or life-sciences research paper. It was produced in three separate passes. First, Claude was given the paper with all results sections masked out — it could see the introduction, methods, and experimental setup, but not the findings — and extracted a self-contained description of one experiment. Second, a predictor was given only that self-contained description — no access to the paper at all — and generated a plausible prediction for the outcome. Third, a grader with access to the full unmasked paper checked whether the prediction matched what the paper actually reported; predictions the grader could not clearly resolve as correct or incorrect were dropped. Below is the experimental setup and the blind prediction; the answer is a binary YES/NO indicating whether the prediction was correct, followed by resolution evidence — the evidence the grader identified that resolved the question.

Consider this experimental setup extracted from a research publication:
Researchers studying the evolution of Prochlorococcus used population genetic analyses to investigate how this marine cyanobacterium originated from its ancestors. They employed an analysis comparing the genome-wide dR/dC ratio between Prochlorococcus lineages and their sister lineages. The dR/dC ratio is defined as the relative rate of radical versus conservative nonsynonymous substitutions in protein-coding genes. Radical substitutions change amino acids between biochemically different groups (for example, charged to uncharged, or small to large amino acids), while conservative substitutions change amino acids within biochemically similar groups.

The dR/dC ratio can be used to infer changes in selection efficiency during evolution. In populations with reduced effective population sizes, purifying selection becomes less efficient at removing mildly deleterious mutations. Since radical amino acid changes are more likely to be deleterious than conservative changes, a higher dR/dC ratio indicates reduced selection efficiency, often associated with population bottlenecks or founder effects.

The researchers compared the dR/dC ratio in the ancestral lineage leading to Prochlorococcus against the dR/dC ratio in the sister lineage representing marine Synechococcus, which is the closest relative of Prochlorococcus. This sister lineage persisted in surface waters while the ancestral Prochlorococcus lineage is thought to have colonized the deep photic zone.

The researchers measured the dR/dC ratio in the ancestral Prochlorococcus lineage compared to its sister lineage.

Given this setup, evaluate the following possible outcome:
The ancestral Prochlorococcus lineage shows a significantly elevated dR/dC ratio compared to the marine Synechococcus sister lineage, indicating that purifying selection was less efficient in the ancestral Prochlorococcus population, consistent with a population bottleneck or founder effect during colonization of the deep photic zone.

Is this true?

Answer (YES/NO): YES